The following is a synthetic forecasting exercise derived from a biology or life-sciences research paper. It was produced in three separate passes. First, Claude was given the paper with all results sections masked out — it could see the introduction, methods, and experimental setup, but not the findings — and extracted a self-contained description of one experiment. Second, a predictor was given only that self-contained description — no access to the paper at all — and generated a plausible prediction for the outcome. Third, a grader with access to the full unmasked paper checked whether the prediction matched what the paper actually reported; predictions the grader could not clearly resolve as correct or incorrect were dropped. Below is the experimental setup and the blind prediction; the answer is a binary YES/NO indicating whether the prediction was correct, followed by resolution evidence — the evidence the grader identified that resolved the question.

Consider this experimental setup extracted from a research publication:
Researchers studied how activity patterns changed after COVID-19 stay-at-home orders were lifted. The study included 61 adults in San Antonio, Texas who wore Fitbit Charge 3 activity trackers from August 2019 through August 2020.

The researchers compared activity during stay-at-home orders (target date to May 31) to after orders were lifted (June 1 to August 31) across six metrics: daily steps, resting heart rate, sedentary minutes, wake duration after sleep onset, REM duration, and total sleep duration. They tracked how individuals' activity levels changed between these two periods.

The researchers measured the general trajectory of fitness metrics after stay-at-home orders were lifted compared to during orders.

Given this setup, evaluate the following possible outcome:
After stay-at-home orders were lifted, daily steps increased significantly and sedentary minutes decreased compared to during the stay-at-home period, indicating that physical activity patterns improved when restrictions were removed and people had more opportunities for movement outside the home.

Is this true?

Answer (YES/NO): NO